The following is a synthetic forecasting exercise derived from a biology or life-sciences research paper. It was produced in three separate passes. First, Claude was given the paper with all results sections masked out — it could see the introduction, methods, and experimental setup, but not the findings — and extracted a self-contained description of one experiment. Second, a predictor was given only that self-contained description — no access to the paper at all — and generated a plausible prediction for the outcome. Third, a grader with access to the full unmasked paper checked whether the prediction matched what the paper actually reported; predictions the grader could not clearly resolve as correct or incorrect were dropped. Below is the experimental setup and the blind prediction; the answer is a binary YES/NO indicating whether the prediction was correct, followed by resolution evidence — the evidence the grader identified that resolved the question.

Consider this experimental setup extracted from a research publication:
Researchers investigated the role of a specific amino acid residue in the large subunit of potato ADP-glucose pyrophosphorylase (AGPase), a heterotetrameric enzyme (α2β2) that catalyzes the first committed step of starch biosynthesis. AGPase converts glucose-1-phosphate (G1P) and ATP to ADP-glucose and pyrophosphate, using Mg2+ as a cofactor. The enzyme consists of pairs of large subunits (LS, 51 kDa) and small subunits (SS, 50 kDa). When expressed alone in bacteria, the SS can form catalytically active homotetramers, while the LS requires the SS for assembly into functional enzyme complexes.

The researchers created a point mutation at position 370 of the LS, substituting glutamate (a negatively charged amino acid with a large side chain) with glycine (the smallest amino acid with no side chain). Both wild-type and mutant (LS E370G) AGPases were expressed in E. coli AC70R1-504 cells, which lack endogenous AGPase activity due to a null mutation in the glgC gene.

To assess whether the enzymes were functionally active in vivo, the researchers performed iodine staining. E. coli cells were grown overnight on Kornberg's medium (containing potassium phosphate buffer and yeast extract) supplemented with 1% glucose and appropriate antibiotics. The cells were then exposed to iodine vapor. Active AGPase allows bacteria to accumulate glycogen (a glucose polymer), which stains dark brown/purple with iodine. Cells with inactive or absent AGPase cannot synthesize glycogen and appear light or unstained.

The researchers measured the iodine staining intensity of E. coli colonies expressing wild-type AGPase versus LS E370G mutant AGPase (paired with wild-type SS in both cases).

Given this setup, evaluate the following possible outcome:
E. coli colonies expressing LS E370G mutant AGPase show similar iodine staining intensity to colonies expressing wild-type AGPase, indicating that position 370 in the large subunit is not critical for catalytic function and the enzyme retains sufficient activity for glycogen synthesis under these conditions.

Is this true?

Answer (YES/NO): NO